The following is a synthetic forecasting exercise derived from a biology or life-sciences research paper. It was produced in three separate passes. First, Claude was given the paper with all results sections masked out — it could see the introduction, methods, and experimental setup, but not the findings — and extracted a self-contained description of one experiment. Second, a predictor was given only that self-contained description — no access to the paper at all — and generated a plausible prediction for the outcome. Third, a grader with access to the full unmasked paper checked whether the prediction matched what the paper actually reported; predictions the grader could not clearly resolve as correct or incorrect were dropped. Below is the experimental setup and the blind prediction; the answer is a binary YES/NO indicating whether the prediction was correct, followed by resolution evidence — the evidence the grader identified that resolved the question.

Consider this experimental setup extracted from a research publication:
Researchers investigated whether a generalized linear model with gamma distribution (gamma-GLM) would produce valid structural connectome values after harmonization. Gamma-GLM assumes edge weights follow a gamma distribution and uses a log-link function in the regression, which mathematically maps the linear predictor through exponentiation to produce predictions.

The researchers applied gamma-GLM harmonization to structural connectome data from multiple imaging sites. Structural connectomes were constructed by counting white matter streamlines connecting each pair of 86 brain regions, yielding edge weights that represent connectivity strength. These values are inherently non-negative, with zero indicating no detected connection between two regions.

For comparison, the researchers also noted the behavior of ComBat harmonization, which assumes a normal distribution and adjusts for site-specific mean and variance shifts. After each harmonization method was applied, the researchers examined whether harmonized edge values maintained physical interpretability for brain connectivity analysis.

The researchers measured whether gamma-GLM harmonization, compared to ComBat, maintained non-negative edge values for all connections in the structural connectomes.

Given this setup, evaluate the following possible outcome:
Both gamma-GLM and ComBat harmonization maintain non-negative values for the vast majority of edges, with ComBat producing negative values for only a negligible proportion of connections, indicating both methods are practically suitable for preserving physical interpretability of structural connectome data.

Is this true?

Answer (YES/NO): NO